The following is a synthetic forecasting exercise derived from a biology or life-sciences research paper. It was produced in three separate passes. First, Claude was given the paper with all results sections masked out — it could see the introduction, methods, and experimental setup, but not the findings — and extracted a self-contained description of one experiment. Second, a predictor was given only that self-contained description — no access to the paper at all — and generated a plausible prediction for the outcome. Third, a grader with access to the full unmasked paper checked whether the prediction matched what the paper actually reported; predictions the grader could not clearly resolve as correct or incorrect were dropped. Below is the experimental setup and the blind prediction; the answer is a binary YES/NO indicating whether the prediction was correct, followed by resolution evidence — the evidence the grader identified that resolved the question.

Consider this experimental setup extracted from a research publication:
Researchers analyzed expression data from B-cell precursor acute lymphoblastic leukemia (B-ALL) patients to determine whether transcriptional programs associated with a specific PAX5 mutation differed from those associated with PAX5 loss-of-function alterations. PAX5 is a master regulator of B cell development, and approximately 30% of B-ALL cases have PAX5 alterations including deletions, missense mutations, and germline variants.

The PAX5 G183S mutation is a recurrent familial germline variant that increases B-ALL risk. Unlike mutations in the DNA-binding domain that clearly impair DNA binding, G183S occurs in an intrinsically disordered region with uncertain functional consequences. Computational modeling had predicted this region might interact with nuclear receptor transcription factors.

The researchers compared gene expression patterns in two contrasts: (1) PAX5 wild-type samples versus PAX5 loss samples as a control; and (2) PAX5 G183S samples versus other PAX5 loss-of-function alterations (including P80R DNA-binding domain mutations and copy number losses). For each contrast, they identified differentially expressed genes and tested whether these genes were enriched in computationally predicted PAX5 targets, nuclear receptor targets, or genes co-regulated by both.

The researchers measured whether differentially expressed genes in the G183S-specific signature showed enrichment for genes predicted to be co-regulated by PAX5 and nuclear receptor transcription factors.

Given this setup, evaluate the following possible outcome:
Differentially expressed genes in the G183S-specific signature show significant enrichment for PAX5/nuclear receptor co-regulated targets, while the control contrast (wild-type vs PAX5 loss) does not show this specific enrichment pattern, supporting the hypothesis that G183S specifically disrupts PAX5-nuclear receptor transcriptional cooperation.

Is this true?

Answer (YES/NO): YES